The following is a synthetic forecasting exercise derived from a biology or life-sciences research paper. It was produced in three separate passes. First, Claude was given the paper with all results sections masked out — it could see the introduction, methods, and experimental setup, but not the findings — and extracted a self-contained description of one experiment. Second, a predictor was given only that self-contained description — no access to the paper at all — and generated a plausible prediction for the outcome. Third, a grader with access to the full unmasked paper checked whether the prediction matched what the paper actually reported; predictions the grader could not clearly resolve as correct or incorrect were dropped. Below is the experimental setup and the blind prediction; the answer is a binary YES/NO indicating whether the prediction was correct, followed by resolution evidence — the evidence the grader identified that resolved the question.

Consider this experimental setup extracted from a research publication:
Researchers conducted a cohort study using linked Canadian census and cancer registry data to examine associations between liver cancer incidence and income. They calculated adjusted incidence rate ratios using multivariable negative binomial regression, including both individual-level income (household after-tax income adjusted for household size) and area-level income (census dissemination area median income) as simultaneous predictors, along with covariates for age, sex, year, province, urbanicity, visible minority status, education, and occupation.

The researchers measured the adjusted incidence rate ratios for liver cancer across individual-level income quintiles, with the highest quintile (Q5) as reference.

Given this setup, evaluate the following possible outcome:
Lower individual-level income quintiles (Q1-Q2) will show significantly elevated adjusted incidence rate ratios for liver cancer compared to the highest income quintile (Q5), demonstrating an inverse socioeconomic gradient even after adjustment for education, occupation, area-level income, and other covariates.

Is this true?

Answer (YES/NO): YES